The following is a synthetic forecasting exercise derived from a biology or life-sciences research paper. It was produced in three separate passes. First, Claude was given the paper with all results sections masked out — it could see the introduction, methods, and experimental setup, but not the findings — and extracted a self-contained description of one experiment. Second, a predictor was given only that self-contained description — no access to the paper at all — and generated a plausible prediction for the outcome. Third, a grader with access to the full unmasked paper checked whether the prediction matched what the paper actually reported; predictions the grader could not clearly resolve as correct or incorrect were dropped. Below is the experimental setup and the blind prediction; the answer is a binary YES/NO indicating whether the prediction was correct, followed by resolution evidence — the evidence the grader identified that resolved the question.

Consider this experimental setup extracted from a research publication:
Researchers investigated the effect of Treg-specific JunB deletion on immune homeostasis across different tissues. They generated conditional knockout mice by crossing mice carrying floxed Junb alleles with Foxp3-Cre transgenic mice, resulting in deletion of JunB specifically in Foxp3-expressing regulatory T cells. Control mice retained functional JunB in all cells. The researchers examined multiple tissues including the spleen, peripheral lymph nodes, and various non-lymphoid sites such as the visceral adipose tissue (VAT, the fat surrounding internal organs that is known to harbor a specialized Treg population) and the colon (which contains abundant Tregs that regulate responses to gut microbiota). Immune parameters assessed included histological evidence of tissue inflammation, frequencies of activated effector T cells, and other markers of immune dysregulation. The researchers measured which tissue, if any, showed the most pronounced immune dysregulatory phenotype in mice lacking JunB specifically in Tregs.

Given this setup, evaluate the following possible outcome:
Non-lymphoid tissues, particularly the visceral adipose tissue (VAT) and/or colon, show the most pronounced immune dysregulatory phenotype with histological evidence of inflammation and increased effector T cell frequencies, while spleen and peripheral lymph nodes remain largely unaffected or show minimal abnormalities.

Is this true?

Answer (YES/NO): NO